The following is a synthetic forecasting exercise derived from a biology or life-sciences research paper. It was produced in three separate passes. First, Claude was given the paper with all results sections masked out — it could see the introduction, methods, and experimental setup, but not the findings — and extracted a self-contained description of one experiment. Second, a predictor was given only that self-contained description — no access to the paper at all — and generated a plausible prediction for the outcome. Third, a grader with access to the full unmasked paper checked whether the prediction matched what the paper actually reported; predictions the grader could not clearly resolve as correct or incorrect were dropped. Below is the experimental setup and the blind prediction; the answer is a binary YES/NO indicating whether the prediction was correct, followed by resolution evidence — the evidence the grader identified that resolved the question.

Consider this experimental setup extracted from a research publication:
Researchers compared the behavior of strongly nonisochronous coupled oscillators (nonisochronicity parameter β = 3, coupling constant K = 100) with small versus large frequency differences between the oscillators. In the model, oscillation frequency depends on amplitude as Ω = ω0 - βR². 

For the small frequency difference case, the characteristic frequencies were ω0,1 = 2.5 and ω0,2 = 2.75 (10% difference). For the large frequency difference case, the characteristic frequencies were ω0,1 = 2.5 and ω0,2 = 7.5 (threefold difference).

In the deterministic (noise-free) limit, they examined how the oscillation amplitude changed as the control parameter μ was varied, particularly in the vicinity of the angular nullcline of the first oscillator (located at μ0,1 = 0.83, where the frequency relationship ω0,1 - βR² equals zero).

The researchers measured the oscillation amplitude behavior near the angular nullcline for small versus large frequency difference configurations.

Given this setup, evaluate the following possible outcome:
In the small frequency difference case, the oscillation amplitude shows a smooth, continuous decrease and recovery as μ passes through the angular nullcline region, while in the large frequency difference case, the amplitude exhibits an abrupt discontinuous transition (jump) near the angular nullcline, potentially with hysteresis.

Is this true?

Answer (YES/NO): NO